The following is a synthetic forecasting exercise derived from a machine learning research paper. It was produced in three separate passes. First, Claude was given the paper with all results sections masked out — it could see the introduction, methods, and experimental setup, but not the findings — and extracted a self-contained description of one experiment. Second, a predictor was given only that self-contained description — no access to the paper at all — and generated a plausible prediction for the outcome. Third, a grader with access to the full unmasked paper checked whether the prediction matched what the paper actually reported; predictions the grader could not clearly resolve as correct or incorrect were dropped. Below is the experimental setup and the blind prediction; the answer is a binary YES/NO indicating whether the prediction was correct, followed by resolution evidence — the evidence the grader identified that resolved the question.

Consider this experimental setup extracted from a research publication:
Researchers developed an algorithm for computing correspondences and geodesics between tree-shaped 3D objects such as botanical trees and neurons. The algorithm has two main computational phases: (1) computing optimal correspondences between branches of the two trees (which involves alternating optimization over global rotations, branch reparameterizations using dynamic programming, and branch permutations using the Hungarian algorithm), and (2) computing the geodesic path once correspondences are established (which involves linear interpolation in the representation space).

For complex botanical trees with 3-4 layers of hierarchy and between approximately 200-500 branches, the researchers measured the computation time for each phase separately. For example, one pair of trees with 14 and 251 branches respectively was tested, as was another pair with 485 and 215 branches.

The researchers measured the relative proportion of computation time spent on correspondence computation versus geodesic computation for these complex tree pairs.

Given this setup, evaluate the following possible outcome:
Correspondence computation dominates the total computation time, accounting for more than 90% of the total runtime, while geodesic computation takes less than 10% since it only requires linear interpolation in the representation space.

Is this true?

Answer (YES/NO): YES